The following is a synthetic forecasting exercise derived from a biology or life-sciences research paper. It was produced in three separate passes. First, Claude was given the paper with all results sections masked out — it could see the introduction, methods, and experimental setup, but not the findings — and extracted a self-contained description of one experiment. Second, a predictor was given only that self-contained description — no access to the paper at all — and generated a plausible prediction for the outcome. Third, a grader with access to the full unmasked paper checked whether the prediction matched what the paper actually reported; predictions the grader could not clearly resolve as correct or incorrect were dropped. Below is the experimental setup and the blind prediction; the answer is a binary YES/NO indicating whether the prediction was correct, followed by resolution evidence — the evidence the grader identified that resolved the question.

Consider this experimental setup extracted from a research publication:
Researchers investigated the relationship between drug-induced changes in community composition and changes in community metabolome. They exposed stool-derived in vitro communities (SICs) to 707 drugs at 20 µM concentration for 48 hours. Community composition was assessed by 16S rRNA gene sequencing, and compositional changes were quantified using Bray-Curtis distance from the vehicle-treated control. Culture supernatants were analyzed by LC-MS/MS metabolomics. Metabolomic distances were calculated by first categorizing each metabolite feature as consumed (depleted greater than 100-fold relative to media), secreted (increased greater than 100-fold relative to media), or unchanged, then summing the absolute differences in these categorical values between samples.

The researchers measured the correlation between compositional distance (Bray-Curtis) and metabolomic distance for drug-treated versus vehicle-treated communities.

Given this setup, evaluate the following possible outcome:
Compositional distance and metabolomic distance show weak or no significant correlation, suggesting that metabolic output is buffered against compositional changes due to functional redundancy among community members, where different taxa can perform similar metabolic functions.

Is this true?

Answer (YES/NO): NO